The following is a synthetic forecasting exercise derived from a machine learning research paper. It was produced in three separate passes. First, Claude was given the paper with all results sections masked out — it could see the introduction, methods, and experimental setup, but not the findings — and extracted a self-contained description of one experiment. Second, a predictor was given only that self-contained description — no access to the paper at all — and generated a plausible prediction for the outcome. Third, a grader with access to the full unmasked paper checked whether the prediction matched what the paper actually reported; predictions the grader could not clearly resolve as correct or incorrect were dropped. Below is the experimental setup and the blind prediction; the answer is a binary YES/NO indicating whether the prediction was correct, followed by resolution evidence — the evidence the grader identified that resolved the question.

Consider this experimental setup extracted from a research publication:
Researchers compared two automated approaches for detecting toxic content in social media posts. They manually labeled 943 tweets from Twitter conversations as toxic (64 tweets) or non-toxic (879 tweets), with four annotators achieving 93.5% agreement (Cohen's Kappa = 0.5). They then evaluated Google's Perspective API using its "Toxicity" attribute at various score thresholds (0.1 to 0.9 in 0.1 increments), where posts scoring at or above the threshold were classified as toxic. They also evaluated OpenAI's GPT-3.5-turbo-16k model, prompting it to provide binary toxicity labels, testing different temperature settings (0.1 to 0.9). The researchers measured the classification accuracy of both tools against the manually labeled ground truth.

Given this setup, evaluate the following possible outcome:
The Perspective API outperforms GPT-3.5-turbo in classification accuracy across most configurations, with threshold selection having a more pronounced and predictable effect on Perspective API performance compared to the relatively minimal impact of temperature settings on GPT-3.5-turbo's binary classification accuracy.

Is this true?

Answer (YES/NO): YES